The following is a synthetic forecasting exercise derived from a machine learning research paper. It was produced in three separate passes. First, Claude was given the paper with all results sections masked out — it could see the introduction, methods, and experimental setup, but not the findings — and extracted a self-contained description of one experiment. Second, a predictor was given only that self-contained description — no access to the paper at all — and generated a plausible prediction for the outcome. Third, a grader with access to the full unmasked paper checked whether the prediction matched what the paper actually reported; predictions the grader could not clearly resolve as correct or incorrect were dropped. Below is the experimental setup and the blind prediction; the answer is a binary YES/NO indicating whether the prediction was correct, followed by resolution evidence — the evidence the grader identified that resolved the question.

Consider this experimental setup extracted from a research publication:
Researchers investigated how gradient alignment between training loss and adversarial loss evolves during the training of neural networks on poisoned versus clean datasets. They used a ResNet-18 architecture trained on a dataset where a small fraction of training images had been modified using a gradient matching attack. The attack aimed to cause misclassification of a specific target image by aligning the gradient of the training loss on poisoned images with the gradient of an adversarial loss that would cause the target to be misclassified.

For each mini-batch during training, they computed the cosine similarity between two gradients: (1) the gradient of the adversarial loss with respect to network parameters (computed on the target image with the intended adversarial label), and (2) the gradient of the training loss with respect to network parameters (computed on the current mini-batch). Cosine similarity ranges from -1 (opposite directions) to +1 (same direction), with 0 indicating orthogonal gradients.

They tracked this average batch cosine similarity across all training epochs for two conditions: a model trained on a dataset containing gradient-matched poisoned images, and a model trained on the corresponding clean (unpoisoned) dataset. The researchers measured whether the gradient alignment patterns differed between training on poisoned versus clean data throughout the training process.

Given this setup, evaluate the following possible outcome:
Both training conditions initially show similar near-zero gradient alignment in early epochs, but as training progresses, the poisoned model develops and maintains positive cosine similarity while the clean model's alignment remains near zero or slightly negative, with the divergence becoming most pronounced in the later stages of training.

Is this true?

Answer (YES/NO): NO